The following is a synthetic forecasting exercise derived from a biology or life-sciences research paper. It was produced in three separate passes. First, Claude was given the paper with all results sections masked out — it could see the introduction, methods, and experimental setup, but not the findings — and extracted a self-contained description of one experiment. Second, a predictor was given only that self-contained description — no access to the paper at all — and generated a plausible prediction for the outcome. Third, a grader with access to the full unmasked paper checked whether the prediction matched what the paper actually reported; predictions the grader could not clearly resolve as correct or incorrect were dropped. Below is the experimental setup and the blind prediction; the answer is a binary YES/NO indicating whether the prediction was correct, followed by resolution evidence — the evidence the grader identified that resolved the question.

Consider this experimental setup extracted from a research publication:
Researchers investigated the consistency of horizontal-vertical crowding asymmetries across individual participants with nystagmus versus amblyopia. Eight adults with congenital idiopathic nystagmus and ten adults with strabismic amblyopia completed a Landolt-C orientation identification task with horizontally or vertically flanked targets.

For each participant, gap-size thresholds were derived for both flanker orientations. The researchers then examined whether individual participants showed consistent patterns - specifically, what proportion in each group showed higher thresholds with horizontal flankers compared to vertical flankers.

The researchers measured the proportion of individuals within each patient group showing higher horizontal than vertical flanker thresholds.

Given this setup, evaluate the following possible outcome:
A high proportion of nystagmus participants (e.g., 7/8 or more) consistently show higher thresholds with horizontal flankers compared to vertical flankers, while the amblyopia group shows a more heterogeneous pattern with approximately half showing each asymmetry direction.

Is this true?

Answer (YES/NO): NO